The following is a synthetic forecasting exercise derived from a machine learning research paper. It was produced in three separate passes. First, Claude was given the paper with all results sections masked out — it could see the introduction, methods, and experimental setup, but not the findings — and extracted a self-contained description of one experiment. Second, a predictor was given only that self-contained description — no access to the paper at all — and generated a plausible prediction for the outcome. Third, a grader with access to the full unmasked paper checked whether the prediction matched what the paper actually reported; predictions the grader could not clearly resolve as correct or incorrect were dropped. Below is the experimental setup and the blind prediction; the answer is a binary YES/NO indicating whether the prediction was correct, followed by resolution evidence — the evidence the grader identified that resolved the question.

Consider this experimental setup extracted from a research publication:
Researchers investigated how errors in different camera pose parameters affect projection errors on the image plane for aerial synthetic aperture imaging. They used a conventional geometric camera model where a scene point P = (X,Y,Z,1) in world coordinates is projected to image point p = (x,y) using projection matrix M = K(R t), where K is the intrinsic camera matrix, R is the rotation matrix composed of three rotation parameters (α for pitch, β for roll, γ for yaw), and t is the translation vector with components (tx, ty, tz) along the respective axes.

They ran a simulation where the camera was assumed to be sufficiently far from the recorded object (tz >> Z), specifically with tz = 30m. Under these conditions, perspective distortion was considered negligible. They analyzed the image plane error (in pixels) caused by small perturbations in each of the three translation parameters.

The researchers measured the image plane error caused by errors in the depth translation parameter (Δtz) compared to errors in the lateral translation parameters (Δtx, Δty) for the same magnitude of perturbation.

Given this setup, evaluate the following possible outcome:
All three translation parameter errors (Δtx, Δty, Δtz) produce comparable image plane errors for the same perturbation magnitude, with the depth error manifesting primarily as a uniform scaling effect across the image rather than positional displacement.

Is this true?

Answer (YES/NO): NO